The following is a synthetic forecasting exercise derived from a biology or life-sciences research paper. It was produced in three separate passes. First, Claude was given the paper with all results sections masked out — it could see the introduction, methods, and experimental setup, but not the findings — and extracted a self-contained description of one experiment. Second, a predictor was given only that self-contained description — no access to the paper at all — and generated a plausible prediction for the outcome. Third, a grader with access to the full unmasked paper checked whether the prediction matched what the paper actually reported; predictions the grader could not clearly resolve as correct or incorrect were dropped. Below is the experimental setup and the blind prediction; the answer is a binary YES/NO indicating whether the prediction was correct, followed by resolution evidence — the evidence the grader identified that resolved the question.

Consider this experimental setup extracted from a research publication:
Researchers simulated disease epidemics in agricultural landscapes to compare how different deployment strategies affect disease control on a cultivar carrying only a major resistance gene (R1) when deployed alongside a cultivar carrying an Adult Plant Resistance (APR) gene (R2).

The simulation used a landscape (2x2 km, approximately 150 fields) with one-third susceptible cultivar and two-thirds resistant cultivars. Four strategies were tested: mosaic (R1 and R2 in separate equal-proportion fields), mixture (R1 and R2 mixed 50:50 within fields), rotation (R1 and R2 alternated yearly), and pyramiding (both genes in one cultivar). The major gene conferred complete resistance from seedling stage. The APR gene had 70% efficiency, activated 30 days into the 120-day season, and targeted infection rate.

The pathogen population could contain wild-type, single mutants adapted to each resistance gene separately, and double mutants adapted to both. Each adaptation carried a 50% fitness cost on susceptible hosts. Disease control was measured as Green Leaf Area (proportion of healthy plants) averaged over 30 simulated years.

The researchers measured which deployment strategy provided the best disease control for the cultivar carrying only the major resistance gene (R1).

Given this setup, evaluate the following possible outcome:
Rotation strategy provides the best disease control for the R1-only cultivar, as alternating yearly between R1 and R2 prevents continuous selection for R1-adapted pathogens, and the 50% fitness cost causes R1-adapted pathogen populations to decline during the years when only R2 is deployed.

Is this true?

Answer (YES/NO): YES